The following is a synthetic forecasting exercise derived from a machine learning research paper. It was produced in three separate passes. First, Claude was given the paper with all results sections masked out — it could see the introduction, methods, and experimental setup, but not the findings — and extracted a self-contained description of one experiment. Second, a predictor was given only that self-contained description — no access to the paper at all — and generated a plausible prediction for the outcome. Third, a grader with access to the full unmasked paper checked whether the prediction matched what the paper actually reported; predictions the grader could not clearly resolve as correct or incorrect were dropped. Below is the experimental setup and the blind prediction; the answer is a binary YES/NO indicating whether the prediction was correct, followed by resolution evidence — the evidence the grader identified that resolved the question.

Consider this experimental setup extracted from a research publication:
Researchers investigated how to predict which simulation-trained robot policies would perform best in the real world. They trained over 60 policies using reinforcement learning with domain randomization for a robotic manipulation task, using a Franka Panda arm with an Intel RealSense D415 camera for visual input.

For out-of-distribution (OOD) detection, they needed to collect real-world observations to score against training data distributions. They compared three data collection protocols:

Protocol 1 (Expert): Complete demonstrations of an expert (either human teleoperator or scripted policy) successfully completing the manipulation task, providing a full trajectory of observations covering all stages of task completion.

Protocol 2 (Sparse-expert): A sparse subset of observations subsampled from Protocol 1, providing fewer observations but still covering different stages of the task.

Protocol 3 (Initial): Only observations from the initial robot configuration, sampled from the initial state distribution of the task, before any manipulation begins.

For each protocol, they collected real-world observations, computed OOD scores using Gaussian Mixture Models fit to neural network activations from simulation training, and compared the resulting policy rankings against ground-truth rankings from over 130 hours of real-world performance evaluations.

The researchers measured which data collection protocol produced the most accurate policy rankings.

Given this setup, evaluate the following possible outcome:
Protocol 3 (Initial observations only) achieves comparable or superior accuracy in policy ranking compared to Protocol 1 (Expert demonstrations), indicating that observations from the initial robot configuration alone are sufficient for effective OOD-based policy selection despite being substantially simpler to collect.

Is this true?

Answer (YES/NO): YES